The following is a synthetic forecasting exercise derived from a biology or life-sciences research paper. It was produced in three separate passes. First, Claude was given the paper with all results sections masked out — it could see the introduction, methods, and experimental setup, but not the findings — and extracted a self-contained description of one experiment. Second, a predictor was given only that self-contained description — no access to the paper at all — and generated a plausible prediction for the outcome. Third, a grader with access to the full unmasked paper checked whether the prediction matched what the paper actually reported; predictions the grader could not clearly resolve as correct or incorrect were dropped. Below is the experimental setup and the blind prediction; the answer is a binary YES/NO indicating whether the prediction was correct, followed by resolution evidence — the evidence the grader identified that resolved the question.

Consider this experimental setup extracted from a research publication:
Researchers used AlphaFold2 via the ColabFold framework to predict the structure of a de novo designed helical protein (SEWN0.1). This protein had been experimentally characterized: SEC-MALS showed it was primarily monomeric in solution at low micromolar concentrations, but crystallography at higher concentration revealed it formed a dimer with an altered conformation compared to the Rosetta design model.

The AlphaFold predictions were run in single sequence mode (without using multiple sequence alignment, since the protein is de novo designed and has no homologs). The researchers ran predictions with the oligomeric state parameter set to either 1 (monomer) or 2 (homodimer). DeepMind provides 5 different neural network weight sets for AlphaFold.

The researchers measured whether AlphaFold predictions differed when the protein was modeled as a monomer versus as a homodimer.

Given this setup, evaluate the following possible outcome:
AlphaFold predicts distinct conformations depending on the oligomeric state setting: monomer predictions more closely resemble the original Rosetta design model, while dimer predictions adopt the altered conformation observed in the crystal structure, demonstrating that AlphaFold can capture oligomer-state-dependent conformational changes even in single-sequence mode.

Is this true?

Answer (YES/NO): YES